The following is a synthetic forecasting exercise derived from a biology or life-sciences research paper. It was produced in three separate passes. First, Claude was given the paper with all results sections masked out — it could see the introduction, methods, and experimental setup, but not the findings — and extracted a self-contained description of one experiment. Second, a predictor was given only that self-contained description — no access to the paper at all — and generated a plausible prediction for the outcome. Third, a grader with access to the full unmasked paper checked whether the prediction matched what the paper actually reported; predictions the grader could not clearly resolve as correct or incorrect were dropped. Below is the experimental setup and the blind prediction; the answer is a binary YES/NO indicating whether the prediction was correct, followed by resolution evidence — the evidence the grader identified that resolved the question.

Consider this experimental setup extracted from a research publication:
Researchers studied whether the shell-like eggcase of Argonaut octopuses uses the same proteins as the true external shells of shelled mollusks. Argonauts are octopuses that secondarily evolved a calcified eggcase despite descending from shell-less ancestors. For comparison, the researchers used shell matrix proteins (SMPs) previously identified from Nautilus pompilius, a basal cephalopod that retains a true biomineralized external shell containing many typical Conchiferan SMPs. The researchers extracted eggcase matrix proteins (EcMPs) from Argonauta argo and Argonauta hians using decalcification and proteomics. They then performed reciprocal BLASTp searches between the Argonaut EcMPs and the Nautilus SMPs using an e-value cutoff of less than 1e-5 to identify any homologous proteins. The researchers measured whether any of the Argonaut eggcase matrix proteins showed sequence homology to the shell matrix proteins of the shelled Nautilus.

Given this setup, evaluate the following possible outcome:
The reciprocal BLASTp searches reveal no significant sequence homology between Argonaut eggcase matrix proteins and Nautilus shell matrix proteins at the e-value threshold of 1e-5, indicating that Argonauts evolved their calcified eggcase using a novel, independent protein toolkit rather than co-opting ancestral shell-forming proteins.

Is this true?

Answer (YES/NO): NO